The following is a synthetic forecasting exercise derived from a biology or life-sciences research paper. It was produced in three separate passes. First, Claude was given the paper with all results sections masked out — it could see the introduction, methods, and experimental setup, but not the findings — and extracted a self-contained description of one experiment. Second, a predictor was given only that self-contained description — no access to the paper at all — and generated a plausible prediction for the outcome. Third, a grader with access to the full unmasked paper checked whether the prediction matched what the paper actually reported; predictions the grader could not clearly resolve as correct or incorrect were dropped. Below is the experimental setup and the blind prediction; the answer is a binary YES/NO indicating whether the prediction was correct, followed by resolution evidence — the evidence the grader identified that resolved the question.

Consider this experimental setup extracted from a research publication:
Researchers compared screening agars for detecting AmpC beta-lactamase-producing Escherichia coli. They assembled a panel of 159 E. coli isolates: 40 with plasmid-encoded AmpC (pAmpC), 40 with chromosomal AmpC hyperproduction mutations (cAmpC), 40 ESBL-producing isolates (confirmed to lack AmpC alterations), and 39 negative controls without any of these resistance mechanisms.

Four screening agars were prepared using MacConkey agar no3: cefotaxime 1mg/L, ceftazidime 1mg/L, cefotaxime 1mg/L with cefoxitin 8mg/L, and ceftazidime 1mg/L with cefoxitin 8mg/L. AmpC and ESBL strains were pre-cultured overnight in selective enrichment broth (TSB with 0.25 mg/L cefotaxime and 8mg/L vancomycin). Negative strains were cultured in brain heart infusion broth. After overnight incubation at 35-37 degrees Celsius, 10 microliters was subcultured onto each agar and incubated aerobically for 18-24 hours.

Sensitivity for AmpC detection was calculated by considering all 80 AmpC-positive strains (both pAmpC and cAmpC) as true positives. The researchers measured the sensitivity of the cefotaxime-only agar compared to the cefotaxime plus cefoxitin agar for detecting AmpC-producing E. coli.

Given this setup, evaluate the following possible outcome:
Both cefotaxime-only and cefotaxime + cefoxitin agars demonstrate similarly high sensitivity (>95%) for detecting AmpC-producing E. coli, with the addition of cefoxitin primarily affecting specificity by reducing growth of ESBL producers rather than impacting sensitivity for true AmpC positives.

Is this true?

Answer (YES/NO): YES